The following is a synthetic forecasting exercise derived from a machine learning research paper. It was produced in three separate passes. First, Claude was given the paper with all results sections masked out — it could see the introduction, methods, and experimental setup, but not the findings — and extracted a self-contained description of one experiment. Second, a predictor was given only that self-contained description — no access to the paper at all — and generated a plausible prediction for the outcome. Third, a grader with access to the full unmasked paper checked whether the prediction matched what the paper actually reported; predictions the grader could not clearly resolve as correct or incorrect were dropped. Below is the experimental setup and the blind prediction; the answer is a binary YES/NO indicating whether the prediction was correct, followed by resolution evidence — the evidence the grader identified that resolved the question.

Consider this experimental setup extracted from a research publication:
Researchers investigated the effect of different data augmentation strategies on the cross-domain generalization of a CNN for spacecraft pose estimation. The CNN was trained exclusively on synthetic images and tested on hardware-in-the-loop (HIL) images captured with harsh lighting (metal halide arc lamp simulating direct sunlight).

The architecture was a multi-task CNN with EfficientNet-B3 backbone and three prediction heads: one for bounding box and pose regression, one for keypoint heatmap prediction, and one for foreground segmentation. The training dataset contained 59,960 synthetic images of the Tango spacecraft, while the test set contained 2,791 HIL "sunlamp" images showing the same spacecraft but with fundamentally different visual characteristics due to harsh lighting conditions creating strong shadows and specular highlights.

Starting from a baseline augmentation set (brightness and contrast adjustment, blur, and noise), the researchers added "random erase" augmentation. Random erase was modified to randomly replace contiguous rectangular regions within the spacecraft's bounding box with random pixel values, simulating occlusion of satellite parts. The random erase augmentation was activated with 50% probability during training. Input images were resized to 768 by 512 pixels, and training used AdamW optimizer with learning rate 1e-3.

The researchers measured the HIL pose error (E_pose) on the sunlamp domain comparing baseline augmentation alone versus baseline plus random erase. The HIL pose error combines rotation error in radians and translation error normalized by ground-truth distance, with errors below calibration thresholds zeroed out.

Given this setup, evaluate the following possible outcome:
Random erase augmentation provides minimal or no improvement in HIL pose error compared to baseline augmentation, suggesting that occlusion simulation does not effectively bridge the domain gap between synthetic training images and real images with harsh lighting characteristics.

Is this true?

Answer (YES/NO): NO